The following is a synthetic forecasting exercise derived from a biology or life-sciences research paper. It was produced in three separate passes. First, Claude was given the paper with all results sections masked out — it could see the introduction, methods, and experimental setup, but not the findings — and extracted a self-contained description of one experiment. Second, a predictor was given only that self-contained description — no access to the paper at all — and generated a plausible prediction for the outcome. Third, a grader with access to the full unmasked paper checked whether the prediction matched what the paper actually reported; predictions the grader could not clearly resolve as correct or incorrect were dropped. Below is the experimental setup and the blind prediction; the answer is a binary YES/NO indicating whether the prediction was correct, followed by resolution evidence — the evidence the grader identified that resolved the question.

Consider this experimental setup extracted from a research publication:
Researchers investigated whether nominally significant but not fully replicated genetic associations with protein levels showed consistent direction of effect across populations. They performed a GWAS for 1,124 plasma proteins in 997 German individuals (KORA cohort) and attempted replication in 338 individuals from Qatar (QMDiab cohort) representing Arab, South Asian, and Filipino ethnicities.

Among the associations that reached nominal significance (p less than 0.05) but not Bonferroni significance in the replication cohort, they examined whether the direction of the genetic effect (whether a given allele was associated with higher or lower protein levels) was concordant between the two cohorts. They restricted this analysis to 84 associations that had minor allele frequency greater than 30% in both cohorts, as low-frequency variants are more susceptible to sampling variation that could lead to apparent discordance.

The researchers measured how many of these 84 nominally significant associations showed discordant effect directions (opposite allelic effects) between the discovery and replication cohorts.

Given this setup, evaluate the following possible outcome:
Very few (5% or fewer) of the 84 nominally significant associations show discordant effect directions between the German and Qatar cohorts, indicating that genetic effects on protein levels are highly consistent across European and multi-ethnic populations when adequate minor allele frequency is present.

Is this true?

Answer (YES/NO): YES